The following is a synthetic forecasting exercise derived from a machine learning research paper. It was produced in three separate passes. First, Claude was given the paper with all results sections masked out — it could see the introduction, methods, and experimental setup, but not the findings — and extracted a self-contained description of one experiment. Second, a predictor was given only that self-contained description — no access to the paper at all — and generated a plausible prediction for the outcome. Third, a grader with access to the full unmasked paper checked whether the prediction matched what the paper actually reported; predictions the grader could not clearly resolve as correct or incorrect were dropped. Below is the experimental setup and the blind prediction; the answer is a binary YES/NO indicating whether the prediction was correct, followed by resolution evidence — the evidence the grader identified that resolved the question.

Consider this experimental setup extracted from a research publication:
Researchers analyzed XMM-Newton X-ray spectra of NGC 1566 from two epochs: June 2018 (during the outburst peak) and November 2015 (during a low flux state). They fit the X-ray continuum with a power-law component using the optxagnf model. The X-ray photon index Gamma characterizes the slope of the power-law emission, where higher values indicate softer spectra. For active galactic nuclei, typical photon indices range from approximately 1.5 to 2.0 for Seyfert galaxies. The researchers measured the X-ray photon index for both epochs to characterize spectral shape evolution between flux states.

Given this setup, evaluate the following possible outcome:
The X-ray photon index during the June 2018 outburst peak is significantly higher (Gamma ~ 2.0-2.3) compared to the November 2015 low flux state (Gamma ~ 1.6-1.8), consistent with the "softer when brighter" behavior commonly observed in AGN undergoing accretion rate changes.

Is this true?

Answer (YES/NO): NO